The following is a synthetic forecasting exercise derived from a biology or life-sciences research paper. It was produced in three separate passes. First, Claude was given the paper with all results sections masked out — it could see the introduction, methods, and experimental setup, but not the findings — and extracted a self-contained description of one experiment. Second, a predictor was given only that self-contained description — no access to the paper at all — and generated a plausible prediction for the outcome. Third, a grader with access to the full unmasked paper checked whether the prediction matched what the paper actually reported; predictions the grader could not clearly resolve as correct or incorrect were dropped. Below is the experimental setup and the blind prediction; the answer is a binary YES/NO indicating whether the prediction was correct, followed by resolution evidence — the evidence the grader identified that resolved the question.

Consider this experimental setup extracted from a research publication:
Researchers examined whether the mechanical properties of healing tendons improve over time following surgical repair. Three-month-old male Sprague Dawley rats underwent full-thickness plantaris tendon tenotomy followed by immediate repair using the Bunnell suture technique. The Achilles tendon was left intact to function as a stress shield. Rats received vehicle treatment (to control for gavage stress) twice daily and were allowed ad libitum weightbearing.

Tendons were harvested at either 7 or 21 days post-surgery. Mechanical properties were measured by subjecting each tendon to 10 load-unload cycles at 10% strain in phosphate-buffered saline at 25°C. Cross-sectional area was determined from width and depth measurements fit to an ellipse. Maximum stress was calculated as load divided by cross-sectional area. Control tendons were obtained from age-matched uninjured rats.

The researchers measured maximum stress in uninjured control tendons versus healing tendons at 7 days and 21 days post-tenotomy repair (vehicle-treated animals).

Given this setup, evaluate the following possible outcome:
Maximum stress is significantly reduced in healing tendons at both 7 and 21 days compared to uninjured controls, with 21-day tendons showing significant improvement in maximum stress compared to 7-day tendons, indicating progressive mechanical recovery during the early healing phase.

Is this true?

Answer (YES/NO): YES